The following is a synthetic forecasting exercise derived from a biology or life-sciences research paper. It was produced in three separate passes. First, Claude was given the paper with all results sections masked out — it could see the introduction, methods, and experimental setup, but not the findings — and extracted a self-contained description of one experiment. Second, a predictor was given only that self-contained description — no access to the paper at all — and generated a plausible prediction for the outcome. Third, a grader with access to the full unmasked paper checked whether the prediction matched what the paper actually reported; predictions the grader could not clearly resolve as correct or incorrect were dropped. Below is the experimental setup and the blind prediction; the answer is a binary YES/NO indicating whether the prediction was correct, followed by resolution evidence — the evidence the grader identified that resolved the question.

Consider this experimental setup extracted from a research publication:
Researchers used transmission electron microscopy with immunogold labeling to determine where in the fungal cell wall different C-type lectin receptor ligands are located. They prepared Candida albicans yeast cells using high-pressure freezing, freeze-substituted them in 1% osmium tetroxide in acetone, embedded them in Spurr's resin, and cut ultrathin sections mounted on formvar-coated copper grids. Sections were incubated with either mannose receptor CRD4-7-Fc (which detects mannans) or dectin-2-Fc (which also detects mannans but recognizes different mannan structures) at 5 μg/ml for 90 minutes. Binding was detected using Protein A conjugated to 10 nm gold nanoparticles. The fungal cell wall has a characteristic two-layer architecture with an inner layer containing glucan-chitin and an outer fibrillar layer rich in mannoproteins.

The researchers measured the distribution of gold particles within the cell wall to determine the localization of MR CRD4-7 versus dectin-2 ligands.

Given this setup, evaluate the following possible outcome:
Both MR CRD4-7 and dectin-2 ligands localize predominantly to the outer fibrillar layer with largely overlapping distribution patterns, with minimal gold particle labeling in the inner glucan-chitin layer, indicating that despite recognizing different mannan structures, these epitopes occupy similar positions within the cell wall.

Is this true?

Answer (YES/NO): NO